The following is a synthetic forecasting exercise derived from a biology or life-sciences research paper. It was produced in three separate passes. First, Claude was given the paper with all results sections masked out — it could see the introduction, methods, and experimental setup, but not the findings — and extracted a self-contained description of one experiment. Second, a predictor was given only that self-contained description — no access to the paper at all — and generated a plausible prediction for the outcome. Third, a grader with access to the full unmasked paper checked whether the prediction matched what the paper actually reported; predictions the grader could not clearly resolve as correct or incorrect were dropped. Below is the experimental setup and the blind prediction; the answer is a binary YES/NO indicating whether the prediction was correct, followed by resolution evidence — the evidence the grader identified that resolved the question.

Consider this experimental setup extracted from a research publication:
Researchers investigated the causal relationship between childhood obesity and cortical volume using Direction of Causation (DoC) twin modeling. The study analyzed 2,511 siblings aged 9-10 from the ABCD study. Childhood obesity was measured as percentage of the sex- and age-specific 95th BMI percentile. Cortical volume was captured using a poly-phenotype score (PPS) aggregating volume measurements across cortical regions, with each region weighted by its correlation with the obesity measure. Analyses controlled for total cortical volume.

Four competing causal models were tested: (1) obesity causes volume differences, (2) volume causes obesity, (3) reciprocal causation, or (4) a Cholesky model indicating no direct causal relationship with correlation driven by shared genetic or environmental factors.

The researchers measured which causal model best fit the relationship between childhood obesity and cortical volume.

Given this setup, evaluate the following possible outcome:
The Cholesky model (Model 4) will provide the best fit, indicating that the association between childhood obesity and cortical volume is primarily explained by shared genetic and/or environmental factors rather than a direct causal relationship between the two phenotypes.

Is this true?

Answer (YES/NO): NO